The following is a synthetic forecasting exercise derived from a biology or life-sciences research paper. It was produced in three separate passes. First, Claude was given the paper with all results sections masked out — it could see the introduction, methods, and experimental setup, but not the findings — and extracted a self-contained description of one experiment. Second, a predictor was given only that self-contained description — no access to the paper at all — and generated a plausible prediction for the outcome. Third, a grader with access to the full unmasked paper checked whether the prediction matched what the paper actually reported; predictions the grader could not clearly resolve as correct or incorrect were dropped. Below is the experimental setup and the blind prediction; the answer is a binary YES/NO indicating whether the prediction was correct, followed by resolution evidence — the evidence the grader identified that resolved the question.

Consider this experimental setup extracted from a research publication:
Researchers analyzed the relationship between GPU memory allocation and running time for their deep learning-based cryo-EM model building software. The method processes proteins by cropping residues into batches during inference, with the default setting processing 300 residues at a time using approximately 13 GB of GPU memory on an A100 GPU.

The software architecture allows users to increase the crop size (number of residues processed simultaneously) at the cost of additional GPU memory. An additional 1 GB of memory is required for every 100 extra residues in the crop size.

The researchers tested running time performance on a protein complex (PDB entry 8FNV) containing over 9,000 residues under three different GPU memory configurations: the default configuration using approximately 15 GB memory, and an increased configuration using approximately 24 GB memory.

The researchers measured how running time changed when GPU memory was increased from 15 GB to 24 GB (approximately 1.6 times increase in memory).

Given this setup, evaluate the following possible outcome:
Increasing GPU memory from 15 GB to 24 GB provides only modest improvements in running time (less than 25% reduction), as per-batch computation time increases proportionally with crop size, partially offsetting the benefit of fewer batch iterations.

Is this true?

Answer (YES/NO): NO